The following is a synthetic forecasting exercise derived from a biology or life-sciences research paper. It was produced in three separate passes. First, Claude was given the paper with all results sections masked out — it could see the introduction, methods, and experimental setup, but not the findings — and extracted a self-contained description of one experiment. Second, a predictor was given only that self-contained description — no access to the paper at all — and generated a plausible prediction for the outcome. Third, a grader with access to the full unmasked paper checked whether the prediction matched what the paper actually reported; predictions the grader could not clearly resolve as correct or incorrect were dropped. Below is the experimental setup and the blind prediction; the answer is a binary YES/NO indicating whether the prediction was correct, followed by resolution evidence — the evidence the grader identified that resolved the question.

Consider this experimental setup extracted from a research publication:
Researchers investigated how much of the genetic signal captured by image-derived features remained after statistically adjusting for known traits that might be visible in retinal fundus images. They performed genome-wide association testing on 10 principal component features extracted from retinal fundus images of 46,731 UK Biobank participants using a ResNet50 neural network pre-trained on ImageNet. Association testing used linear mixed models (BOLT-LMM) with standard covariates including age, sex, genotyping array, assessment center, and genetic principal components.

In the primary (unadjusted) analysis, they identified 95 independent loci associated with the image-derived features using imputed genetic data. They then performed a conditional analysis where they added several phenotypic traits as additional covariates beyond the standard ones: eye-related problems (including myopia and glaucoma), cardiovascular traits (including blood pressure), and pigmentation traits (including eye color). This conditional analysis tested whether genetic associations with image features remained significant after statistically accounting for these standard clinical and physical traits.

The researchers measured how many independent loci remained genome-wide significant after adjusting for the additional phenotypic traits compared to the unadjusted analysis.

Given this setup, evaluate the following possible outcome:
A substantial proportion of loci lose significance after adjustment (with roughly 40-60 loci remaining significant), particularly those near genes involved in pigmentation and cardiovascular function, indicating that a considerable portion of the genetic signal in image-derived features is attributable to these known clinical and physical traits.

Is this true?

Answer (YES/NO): NO